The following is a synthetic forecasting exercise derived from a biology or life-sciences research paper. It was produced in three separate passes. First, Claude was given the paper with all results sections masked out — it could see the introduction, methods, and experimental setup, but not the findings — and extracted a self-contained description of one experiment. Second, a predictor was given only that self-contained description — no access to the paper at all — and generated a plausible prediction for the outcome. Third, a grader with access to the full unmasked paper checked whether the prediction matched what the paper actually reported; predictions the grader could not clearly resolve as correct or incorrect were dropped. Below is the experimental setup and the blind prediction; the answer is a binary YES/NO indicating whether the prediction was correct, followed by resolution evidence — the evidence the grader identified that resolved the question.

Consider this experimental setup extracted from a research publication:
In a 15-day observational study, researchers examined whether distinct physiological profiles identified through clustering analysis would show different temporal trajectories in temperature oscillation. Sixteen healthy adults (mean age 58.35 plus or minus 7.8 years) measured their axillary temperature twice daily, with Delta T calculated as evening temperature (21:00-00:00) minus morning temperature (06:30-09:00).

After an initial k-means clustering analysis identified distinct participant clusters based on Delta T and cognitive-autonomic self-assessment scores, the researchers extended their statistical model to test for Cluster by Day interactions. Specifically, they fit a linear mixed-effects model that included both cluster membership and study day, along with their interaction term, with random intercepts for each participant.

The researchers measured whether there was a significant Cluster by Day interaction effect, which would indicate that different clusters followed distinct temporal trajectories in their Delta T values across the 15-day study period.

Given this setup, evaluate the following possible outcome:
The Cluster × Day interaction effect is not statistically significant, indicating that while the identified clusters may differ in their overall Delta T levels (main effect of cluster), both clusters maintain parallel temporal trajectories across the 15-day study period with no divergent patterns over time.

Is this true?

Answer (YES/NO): NO